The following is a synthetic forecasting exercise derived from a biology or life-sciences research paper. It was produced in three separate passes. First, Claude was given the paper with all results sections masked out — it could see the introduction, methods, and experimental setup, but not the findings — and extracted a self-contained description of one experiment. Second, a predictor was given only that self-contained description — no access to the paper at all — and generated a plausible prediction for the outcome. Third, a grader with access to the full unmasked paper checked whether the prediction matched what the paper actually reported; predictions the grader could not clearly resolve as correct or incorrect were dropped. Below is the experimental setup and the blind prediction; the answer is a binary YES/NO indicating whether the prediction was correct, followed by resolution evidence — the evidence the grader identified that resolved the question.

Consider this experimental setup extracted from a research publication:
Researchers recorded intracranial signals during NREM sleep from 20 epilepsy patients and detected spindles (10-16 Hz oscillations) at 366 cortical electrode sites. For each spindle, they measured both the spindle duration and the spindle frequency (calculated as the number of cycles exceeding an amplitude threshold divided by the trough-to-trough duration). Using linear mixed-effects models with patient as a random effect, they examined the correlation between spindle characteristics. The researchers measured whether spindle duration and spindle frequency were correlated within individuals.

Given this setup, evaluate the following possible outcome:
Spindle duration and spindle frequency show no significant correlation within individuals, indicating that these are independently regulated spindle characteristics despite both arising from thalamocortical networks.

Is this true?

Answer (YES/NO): NO